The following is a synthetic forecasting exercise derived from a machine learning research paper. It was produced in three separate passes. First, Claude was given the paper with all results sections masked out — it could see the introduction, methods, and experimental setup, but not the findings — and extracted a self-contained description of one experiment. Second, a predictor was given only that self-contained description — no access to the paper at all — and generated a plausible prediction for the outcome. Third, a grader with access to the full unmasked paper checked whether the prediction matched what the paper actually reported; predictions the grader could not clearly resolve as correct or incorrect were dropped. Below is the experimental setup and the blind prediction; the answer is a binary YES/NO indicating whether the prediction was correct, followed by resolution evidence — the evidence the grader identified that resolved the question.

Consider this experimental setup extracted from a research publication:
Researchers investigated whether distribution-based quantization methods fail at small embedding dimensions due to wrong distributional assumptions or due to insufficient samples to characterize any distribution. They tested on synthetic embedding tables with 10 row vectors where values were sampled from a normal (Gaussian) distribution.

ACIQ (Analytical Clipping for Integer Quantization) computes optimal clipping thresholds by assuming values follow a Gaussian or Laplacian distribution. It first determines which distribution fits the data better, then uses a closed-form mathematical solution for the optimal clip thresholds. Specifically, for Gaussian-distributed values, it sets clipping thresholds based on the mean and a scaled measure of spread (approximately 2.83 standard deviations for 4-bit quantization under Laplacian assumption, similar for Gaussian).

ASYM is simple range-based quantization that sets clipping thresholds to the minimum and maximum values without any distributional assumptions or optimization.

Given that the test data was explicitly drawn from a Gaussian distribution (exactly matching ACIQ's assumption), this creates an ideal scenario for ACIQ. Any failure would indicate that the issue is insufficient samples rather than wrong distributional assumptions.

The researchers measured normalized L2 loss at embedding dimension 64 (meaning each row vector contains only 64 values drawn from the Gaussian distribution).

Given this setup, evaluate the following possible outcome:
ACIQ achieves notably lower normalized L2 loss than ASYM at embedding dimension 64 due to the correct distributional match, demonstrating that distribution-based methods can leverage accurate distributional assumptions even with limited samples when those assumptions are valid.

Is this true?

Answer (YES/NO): NO